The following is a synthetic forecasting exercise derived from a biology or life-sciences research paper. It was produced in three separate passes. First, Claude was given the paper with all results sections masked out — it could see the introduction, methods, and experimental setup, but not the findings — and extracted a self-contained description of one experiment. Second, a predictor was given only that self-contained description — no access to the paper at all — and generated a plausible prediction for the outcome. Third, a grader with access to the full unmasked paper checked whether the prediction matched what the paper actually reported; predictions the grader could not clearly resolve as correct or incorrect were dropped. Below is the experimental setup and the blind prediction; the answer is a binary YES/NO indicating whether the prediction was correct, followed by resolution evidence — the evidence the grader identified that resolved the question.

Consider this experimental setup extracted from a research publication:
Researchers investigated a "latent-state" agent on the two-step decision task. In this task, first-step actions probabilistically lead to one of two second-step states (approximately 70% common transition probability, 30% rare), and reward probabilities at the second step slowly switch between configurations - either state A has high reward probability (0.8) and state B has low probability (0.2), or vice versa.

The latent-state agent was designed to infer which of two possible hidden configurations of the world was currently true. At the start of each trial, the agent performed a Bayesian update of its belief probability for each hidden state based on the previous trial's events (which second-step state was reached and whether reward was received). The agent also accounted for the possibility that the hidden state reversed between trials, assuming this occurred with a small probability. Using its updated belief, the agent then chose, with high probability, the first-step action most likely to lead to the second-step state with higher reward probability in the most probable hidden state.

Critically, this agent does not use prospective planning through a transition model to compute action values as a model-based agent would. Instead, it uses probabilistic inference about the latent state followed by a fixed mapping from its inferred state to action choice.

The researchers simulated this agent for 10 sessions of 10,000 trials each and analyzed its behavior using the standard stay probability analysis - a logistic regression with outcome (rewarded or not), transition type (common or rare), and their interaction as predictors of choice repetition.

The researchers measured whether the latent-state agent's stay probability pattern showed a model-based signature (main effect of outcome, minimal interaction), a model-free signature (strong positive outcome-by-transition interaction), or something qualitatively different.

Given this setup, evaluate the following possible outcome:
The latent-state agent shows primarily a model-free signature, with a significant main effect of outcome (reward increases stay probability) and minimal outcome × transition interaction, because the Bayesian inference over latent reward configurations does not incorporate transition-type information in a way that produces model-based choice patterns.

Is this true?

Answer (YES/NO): NO